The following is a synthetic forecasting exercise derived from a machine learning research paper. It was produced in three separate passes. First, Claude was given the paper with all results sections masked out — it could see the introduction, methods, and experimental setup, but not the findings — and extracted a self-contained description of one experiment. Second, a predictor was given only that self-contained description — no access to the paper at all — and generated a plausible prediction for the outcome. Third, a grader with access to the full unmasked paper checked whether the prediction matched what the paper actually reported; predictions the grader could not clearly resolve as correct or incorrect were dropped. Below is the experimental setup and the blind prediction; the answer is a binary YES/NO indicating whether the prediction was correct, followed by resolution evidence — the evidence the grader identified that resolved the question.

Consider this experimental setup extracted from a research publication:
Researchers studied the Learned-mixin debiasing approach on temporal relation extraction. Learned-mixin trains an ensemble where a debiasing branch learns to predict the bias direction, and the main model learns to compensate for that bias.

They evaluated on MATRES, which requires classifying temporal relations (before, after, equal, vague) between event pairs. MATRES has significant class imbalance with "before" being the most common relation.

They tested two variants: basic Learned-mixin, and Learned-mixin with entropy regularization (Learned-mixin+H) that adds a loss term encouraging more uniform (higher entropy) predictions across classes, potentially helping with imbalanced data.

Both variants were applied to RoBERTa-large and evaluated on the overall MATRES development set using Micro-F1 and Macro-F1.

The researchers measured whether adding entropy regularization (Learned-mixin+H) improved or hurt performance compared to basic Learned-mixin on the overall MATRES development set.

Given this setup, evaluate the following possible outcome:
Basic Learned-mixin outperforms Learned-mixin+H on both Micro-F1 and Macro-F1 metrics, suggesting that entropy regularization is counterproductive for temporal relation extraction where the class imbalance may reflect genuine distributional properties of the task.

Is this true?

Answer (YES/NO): YES